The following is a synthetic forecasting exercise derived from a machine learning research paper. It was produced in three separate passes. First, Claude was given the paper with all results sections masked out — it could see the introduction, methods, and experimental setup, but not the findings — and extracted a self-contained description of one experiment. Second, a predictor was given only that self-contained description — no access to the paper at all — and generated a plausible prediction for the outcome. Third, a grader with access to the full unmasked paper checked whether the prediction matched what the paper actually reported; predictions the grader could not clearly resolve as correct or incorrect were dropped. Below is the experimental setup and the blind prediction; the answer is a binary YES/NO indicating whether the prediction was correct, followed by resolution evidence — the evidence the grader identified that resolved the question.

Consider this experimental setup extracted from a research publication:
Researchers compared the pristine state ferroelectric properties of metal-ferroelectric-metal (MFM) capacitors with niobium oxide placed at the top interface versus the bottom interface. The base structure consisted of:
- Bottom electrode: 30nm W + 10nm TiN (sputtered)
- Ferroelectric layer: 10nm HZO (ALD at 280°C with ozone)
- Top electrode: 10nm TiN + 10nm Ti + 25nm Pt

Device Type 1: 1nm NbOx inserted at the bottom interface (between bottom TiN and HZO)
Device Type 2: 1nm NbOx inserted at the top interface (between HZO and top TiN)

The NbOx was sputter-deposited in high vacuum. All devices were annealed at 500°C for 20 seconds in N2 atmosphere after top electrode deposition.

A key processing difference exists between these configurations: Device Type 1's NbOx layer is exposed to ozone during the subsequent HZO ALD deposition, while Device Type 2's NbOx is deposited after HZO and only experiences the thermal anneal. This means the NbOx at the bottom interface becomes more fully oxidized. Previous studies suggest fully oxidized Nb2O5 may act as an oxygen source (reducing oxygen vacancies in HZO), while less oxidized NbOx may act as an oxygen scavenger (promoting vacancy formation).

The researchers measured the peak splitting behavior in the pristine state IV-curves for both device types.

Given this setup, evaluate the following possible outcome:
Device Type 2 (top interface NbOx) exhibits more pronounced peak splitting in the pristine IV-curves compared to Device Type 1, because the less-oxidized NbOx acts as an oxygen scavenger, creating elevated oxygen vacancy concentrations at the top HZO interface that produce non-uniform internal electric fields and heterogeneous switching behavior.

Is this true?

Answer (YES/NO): YES